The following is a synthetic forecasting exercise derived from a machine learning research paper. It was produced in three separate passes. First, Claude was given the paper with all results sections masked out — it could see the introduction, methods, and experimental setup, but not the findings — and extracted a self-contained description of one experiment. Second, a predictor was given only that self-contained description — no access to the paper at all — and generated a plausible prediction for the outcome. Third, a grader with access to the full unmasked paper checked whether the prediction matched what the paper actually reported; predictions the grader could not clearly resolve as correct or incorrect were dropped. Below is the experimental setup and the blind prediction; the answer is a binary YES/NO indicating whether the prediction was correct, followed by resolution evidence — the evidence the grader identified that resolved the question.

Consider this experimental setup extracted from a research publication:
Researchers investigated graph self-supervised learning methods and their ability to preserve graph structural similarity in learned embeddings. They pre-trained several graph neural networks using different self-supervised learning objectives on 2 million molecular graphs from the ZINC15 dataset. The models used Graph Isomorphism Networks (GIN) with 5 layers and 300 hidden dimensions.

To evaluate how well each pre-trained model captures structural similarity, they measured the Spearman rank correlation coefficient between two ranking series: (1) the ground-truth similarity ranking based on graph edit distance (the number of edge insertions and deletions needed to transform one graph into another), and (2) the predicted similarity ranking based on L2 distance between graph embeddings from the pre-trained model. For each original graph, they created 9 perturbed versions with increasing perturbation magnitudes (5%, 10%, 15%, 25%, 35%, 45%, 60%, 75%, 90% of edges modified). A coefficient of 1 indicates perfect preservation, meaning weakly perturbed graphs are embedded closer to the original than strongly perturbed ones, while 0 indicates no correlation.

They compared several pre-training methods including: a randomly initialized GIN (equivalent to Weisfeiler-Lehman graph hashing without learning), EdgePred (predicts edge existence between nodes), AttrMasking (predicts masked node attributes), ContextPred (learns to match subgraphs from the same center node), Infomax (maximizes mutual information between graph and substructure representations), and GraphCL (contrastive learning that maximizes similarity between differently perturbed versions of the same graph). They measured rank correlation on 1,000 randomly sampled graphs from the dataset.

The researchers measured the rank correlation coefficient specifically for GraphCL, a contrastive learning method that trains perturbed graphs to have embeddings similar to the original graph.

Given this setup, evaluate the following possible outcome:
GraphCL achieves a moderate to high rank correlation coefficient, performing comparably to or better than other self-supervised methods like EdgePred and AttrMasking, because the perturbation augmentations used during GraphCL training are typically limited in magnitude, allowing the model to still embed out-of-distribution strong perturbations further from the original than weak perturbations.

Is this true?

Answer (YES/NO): NO